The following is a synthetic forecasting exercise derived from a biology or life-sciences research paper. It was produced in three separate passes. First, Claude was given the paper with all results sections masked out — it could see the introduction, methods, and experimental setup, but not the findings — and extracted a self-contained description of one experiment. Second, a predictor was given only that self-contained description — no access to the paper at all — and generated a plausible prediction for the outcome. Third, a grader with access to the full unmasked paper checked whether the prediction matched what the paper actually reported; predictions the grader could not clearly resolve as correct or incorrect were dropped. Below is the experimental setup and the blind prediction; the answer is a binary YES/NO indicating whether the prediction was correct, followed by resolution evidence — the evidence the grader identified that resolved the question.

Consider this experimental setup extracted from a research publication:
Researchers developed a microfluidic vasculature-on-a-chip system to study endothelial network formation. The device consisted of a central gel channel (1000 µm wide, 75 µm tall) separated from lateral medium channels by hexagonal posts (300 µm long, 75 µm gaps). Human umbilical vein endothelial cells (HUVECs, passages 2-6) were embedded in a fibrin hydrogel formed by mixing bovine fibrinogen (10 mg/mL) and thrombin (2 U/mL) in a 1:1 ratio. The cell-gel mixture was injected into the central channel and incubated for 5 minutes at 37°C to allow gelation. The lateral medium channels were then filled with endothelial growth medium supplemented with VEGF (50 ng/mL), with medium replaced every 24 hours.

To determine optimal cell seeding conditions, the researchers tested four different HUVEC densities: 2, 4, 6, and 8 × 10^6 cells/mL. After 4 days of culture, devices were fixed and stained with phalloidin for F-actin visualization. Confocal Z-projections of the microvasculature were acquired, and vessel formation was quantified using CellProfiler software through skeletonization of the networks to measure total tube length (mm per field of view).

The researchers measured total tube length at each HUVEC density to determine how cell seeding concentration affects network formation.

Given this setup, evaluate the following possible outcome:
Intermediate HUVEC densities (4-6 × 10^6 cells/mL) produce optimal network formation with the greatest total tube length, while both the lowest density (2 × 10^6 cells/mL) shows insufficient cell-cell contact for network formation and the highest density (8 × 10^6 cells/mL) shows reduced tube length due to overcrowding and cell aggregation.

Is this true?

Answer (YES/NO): NO